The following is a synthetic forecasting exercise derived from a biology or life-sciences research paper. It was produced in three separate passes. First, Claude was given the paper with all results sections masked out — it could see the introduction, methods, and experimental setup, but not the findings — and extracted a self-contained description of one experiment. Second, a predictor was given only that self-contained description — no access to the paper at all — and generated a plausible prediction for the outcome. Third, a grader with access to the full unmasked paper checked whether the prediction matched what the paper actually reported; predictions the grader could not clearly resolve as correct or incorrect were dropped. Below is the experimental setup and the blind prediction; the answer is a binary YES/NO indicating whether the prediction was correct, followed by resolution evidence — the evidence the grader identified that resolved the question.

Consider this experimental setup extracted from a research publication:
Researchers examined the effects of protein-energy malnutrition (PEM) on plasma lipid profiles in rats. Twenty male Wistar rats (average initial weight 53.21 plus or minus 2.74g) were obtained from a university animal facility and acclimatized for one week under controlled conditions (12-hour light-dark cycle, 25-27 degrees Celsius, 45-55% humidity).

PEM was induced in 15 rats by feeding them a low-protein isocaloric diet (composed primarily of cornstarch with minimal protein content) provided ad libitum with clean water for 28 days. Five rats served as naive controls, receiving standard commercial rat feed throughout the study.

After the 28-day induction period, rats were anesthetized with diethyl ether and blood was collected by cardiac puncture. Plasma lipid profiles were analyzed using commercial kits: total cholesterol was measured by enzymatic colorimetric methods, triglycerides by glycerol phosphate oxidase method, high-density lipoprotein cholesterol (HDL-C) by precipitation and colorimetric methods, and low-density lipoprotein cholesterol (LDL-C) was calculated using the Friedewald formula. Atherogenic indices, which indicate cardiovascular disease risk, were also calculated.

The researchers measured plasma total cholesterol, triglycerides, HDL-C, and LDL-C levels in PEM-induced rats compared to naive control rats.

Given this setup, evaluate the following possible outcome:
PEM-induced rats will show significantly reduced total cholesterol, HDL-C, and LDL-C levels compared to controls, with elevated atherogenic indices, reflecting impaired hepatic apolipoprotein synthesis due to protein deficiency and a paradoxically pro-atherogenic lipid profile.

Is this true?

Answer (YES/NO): NO